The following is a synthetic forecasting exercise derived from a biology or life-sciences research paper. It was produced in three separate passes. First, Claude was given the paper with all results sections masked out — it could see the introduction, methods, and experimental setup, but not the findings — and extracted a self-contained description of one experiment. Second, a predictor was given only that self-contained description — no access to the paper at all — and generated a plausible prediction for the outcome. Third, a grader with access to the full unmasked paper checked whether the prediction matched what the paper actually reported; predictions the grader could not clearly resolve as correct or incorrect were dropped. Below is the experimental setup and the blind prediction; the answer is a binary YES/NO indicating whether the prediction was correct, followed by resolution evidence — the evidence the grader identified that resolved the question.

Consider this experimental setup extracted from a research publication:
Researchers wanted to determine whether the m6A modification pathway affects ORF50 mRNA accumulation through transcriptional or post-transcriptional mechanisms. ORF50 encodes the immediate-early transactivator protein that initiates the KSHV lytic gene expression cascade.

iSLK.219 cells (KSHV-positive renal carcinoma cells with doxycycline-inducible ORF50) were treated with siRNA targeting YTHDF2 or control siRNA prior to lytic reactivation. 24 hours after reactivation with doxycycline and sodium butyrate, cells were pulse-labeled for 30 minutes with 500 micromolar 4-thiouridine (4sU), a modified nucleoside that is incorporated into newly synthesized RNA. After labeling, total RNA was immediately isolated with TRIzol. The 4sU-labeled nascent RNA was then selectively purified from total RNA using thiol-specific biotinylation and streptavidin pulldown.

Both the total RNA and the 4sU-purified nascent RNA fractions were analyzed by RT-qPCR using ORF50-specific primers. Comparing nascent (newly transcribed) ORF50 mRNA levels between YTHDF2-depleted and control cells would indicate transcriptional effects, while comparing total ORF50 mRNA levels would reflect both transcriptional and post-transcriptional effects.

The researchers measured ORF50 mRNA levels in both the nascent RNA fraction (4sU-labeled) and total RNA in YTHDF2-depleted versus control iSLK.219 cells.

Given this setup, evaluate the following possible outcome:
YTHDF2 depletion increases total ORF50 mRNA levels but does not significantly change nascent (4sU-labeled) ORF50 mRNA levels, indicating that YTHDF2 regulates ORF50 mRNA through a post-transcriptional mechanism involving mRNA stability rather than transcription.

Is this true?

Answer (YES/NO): NO